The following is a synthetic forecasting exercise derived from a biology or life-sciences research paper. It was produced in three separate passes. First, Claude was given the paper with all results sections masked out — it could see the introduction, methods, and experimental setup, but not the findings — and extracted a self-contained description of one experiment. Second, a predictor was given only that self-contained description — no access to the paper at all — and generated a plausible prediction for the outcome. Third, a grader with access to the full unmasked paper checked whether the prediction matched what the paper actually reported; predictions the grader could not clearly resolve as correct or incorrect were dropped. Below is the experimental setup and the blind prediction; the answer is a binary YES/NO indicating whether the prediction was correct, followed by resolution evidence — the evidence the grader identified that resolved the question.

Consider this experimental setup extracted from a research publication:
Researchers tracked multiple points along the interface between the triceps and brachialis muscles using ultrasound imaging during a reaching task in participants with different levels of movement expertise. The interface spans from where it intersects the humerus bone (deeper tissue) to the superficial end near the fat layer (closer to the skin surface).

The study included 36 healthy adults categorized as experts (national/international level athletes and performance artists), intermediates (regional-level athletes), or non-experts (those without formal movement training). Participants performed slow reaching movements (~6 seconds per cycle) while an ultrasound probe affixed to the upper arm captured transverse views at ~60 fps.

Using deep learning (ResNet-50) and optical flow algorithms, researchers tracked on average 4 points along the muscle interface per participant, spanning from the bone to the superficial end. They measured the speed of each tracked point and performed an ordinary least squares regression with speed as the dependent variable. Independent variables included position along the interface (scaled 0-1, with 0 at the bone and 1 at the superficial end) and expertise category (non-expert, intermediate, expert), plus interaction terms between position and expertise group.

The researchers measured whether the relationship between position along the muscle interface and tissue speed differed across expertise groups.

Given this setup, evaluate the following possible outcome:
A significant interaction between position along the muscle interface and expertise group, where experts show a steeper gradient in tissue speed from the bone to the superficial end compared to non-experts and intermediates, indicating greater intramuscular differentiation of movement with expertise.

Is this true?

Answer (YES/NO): YES